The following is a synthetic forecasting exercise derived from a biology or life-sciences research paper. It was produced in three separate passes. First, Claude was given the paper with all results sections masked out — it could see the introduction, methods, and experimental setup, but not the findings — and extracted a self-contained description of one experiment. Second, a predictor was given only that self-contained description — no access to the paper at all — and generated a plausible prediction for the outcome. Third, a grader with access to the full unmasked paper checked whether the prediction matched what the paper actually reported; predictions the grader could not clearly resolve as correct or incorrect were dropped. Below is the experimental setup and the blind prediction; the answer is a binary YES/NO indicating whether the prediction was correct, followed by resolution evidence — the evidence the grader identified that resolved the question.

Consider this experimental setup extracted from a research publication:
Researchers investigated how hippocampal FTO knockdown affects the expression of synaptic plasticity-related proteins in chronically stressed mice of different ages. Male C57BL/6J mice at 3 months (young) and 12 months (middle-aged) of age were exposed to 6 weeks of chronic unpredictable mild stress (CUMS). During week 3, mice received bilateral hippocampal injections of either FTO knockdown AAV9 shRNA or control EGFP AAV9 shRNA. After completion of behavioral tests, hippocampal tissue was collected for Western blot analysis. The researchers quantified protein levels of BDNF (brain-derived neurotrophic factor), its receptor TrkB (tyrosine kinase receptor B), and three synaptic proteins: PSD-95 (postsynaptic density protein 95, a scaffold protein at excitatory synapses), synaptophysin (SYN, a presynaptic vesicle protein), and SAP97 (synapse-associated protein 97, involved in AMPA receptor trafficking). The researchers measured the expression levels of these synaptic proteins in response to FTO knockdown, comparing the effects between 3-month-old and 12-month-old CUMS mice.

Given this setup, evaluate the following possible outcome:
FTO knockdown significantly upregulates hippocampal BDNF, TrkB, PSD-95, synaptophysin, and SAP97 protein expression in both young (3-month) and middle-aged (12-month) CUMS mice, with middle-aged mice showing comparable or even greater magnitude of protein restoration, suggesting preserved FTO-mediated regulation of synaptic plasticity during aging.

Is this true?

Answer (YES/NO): NO